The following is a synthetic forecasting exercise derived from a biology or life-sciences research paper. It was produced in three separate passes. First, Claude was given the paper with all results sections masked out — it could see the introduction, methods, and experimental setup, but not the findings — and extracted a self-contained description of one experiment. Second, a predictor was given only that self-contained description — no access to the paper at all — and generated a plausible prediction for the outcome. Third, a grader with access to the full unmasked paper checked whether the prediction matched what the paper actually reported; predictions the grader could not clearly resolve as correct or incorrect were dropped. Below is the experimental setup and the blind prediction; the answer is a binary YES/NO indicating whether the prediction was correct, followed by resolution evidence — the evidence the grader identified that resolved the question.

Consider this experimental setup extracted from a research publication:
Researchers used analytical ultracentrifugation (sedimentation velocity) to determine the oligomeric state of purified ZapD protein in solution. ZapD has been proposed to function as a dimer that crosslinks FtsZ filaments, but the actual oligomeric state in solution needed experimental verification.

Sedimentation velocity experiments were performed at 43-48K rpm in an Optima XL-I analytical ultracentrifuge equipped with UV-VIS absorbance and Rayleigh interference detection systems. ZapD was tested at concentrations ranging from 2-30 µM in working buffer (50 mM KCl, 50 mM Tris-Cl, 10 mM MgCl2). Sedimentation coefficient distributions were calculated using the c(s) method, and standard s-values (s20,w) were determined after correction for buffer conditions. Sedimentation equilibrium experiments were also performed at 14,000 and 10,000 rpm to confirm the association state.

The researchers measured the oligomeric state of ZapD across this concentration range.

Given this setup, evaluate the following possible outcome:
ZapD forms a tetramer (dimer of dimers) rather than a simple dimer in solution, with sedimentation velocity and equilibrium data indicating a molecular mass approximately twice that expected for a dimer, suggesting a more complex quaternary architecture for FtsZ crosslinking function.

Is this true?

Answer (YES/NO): NO